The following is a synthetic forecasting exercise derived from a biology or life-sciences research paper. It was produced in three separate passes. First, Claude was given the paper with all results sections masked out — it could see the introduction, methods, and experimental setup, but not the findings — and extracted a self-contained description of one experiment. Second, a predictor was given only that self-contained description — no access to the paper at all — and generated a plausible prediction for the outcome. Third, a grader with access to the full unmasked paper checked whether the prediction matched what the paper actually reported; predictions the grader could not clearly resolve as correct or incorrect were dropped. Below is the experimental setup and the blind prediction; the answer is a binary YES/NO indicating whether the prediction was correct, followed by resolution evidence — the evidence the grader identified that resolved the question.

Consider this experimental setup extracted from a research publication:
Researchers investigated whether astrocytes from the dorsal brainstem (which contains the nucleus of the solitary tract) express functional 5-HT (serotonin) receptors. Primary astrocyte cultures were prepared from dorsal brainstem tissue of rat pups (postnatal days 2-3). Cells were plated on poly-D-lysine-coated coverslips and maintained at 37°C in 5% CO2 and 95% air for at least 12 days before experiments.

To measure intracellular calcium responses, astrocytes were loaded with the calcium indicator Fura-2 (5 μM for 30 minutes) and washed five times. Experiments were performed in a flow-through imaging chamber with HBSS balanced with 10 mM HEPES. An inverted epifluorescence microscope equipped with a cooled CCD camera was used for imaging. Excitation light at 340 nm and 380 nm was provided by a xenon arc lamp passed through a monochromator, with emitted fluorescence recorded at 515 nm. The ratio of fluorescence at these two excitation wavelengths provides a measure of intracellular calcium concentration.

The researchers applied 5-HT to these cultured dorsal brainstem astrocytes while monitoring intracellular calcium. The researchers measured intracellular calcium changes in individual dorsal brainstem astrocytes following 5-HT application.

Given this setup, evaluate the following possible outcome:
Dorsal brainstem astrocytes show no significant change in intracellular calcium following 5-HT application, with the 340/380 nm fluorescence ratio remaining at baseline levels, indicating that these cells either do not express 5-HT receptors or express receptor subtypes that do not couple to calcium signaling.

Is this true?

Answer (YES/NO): NO